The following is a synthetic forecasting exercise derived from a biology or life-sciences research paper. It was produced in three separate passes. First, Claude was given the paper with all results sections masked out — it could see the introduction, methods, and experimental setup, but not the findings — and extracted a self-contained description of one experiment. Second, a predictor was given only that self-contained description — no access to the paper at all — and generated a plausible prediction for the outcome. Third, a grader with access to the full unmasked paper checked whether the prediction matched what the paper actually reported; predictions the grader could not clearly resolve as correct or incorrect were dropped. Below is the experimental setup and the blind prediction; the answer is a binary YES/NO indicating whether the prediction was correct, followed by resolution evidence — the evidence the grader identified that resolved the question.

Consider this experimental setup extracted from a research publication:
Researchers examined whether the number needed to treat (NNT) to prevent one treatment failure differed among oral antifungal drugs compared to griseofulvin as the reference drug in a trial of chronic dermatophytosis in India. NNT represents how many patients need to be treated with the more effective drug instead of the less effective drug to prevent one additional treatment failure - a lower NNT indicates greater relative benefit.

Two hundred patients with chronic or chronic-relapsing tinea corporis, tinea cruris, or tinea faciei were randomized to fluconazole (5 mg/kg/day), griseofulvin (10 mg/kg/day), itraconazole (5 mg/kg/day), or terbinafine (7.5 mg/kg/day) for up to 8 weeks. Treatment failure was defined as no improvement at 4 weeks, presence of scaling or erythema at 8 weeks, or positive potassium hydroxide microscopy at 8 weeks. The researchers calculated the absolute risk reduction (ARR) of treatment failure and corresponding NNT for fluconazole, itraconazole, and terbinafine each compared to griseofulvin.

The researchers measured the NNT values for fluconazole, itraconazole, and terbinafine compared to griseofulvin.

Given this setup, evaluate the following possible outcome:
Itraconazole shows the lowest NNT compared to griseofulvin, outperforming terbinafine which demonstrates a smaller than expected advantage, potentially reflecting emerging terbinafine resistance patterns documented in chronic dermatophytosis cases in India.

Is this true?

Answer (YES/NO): YES